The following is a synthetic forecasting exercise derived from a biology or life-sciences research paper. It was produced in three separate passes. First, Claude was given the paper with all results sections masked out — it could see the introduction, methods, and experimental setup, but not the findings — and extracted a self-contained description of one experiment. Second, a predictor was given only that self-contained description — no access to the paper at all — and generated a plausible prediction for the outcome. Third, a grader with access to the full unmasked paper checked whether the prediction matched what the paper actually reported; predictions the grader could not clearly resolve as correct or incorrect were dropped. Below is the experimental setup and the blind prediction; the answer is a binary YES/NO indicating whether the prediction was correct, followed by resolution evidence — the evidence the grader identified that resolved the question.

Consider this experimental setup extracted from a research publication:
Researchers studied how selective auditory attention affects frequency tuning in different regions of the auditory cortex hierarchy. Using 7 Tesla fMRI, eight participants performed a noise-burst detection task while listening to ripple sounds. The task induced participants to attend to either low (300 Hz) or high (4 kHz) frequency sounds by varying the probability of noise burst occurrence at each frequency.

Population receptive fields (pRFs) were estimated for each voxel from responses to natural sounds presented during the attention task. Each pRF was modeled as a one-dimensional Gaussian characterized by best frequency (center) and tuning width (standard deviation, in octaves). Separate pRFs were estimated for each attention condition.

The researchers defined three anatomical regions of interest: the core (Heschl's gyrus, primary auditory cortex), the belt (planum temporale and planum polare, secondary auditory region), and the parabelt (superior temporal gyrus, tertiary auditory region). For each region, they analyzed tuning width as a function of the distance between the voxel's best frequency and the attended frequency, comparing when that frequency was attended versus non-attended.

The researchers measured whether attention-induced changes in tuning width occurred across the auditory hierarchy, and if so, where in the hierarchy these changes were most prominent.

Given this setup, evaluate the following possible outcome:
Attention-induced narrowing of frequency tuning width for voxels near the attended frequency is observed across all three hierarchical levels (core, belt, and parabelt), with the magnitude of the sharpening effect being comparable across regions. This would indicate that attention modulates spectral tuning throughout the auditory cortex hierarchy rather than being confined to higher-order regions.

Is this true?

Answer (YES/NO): NO